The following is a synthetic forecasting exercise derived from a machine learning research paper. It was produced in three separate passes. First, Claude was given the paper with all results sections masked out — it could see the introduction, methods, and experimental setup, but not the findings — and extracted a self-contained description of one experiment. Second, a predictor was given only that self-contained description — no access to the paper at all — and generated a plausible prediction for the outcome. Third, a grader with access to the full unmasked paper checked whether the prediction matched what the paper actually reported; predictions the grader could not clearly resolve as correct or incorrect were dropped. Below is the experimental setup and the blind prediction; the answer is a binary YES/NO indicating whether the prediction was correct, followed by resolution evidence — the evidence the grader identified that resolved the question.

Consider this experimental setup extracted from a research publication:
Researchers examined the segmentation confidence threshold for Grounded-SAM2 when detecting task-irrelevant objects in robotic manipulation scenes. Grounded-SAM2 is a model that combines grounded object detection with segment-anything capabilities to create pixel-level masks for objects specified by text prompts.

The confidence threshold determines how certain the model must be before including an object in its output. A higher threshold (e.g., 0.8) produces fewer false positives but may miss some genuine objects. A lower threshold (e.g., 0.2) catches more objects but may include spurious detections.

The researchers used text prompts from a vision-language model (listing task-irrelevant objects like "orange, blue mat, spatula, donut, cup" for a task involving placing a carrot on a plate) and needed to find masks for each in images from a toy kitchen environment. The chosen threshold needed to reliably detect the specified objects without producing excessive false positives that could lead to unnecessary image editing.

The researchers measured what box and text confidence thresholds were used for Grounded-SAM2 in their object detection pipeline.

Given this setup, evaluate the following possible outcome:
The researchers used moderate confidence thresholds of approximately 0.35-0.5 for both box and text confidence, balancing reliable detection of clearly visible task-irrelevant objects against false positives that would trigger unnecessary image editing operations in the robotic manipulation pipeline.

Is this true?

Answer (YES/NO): YES